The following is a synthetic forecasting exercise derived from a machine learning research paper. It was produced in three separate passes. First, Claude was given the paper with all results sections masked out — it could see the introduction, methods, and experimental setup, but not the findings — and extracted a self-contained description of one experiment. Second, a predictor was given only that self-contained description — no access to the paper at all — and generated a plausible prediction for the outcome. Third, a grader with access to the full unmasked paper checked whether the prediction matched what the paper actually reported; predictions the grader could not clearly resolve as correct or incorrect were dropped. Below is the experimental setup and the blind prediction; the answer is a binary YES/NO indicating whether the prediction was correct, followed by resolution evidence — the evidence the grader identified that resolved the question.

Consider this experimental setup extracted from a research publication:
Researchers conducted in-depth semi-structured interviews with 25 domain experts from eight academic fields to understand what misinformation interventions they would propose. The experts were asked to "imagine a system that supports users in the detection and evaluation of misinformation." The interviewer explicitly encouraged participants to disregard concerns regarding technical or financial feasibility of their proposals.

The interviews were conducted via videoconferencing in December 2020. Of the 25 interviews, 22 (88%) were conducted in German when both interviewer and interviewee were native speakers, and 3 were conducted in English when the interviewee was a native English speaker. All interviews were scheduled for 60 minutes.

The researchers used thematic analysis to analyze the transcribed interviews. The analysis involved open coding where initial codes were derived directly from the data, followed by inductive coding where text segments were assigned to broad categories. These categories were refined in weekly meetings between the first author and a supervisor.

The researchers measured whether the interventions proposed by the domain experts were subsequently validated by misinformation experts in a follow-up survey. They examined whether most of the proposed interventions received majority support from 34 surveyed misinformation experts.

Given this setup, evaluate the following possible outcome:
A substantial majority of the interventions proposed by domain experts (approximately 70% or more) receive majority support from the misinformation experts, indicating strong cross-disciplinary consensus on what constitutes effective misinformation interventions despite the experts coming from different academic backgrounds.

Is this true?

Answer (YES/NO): YES